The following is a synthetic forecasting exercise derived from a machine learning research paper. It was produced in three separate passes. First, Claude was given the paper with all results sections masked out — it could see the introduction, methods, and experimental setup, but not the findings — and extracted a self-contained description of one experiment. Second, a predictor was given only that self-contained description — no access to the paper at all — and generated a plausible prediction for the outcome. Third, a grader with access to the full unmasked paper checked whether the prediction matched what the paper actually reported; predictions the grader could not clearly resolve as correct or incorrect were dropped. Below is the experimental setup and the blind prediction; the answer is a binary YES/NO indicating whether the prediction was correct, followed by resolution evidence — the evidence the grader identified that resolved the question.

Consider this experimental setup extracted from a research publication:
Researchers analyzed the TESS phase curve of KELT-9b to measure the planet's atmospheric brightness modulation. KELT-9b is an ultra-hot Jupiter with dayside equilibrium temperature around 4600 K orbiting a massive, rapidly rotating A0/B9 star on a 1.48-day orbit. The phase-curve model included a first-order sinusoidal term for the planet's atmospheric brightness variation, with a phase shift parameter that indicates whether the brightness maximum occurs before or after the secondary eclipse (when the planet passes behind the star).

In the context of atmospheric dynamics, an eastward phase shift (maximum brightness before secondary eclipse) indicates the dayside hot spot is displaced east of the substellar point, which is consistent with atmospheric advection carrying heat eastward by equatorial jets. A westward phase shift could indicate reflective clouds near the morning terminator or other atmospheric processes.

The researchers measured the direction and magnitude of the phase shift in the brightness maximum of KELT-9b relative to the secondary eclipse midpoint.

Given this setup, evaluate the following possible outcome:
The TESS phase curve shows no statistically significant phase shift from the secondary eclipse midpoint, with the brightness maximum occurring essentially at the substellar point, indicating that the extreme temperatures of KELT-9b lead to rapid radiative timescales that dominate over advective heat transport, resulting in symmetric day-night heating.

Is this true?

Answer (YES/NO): NO